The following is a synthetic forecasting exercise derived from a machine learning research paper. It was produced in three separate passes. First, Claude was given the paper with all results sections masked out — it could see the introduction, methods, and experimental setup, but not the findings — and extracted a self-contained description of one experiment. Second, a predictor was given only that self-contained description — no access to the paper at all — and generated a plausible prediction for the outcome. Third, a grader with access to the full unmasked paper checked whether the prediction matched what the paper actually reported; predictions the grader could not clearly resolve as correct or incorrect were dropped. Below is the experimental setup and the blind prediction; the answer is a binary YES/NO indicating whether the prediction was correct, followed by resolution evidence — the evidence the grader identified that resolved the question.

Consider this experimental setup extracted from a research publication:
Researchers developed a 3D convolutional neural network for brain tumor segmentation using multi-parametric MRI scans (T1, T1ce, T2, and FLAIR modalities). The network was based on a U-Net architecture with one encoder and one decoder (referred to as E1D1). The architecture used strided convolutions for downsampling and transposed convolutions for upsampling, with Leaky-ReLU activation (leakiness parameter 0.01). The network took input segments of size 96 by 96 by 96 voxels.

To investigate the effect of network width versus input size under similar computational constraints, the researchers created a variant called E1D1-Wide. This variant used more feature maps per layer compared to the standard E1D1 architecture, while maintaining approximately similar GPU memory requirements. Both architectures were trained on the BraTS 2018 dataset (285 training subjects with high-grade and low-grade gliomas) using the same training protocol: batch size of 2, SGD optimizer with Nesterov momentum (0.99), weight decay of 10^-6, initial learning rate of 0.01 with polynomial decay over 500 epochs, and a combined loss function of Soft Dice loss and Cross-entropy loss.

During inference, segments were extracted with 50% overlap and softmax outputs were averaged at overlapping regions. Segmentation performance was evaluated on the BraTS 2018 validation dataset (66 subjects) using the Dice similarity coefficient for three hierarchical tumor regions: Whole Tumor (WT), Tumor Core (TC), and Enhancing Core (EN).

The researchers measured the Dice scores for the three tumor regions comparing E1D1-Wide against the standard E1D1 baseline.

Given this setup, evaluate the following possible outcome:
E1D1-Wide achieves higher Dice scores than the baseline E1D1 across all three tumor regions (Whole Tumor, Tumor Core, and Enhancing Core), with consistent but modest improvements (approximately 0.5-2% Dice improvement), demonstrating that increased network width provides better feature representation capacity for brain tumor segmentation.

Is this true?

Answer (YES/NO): NO